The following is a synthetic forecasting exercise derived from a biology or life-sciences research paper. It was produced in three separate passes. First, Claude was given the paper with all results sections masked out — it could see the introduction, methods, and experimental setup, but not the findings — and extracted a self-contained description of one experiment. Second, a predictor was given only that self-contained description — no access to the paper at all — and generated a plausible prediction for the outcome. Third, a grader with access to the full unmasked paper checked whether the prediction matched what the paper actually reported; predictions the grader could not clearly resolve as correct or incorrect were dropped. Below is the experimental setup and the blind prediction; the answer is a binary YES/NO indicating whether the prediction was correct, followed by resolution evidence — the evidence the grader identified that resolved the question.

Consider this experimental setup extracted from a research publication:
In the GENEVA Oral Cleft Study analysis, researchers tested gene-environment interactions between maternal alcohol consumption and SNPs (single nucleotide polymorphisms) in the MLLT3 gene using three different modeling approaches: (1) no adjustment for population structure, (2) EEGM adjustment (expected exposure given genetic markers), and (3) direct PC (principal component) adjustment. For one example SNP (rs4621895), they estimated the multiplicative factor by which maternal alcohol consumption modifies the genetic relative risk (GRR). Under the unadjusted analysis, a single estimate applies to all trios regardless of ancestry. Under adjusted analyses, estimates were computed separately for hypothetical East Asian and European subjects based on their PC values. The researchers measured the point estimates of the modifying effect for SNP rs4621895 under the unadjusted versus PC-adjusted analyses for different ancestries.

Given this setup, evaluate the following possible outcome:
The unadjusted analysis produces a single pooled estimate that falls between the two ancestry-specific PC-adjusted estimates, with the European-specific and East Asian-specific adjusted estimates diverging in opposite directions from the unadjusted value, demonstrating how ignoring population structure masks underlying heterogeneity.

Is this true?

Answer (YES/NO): YES